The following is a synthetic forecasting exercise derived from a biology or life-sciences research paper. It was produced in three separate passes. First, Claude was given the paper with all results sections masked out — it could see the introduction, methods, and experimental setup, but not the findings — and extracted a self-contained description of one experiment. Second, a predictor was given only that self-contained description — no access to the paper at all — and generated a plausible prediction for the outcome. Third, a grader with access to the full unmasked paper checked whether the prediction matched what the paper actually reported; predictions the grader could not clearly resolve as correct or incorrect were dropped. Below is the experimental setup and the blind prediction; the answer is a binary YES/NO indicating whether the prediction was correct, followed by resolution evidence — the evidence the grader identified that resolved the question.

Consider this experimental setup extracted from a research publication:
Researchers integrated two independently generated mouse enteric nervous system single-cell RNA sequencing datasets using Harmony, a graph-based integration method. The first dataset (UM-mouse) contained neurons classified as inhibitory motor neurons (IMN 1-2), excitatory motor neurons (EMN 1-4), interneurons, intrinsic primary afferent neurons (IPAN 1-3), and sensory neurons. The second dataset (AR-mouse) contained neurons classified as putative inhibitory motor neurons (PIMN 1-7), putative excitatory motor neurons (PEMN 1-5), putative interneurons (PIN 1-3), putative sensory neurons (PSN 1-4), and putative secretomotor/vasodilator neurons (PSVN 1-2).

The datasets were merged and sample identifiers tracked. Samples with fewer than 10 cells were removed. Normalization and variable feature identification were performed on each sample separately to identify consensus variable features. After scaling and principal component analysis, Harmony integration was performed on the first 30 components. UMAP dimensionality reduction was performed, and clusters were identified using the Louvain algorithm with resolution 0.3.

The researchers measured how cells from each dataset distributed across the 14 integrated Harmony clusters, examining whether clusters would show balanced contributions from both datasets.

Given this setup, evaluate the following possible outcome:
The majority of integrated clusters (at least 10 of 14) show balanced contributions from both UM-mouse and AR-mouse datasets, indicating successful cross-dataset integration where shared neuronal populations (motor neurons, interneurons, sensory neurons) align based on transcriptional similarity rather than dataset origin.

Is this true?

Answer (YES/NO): NO